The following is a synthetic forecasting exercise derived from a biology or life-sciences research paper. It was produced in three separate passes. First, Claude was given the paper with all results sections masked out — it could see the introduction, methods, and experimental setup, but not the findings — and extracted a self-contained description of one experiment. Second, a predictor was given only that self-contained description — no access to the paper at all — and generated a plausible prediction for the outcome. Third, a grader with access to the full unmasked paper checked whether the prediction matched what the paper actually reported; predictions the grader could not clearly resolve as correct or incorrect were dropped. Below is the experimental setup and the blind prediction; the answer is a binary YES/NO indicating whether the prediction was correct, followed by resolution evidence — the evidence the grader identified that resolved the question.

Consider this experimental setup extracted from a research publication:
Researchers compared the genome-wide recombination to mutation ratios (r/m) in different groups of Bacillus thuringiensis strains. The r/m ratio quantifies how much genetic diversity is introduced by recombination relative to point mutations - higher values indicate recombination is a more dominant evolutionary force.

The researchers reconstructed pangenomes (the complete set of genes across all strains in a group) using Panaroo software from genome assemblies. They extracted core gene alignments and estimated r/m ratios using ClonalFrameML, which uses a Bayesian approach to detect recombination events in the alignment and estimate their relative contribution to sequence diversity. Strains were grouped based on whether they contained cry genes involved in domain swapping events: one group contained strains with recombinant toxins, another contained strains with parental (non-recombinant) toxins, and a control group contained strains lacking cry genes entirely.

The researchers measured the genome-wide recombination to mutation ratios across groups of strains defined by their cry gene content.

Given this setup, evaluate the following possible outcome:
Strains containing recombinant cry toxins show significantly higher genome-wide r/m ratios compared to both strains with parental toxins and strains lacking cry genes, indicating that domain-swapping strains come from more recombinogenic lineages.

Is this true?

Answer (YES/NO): NO